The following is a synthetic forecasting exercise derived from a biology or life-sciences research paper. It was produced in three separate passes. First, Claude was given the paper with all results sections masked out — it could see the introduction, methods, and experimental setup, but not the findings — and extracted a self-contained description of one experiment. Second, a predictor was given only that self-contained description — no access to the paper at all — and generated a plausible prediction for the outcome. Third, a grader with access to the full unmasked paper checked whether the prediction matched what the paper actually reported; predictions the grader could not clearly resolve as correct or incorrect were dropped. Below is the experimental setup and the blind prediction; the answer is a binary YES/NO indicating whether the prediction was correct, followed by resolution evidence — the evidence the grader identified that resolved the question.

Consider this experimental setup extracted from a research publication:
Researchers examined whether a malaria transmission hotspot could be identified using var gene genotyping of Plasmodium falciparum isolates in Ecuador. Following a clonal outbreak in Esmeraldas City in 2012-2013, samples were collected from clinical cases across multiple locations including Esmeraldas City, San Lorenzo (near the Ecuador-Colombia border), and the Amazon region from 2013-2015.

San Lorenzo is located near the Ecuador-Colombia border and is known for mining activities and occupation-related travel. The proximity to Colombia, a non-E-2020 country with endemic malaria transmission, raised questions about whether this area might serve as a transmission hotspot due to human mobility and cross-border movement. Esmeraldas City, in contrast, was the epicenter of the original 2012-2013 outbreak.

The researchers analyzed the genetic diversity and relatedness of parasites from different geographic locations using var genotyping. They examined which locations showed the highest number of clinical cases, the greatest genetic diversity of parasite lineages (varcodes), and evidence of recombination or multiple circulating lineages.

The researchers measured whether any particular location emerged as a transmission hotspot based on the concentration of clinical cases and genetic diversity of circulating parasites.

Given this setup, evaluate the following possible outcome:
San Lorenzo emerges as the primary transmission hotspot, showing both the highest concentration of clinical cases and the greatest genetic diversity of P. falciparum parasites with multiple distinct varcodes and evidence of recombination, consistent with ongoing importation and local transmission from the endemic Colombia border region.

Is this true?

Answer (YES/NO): NO